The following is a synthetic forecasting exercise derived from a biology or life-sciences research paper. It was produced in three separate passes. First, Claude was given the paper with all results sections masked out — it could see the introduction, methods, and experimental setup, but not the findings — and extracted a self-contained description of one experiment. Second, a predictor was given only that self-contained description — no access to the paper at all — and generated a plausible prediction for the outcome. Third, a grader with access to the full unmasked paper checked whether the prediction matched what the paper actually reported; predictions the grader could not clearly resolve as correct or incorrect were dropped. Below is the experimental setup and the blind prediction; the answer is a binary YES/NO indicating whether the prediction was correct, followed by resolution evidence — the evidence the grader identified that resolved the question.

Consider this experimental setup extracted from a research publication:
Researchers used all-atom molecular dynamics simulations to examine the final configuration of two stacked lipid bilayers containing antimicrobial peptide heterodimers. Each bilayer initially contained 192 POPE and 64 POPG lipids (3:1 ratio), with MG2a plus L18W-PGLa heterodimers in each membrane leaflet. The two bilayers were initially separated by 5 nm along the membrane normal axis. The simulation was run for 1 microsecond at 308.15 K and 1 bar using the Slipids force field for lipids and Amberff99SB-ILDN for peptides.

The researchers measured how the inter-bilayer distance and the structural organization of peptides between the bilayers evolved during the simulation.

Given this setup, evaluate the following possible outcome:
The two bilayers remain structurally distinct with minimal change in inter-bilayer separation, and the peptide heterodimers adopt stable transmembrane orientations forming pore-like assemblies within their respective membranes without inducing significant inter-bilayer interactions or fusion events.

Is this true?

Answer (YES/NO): NO